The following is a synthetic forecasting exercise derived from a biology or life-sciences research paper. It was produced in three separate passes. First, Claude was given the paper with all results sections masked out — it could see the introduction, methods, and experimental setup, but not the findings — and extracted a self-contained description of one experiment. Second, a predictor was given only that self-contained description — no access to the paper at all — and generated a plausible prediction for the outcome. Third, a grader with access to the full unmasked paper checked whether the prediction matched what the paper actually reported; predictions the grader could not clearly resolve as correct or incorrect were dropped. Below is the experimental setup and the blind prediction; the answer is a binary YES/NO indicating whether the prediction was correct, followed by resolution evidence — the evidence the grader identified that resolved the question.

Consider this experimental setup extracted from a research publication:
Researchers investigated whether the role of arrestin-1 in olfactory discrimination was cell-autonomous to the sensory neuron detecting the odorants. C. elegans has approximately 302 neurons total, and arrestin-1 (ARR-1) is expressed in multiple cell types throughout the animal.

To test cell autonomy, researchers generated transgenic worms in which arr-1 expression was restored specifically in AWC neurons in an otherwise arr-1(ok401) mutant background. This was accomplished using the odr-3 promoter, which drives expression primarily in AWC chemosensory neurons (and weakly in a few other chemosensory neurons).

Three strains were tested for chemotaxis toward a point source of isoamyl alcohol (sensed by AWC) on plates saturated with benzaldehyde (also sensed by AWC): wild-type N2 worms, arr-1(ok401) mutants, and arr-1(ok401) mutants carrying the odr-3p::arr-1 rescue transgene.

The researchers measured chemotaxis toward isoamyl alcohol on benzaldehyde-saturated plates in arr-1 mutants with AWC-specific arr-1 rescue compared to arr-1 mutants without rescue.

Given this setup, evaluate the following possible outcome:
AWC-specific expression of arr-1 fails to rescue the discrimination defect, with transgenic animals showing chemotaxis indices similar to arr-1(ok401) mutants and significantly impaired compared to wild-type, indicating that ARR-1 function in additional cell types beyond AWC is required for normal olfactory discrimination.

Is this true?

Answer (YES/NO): NO